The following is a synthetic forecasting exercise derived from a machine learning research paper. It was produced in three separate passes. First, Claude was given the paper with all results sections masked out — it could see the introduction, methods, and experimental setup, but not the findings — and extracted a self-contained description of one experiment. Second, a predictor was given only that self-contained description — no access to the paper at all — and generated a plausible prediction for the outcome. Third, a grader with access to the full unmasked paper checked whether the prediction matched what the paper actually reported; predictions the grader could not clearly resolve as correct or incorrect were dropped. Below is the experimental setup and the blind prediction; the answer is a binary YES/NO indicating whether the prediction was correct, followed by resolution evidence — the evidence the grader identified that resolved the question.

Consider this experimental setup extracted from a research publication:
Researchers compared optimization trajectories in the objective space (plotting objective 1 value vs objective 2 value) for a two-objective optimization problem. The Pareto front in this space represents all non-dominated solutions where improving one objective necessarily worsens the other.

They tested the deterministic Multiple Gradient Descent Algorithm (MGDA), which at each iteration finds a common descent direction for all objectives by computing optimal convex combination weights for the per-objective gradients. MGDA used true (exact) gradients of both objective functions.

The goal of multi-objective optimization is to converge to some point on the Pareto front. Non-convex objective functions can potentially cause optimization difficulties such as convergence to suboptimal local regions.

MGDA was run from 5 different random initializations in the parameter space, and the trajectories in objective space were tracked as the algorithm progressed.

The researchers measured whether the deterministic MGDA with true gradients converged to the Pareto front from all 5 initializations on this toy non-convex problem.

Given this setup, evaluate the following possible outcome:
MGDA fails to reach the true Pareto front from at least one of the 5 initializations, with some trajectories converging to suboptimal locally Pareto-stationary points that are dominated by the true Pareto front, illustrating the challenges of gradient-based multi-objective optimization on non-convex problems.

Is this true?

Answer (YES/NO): NO